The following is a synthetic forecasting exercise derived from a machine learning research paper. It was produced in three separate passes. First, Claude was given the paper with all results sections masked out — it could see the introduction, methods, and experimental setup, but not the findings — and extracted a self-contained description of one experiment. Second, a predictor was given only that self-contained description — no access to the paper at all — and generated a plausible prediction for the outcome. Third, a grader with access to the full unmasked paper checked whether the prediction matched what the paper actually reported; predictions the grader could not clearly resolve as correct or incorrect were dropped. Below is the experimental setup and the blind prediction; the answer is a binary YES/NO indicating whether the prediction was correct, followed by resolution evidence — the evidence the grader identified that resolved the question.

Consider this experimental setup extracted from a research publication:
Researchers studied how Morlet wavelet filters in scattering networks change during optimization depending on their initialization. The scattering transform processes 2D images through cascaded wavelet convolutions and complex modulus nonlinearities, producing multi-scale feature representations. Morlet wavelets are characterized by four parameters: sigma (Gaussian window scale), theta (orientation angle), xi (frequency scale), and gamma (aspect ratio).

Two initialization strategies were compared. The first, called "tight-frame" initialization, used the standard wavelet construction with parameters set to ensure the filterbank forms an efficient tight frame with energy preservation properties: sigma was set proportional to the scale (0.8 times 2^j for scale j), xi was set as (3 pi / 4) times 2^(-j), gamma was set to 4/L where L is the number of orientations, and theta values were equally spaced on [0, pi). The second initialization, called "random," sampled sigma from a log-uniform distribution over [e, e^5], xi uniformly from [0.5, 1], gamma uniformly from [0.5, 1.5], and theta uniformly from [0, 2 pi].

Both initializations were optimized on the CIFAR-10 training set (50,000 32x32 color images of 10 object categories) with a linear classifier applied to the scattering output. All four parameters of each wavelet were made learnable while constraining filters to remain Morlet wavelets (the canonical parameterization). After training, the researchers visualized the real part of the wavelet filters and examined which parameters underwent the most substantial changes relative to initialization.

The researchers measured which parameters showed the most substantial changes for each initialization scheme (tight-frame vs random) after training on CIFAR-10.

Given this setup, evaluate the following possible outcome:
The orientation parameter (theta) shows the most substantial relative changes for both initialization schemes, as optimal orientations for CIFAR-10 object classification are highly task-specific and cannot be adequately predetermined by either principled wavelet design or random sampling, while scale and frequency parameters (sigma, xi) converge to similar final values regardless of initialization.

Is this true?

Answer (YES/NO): NO